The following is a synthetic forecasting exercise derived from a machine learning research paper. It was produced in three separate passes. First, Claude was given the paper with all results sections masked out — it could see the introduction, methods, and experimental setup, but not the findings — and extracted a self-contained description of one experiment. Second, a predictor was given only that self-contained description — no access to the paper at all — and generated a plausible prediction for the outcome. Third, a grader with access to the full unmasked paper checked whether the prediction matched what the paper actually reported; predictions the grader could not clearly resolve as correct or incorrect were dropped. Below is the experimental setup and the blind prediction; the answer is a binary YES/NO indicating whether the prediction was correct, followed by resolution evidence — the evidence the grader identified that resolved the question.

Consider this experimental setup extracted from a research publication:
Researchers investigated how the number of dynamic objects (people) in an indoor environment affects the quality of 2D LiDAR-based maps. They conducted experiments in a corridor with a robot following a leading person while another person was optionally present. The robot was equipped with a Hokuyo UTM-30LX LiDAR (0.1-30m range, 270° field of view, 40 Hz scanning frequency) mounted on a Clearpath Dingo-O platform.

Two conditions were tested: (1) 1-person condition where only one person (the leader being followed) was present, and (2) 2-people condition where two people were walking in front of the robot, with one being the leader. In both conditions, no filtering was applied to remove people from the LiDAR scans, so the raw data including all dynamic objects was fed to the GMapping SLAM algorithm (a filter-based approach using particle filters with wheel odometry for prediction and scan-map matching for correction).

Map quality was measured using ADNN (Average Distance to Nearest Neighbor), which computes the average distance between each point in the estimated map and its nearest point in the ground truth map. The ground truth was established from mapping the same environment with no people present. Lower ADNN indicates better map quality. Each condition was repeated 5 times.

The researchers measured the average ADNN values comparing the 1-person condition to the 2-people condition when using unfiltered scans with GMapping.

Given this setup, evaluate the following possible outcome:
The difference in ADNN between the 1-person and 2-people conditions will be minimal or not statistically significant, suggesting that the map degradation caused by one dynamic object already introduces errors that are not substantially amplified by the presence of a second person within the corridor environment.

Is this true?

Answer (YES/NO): NO